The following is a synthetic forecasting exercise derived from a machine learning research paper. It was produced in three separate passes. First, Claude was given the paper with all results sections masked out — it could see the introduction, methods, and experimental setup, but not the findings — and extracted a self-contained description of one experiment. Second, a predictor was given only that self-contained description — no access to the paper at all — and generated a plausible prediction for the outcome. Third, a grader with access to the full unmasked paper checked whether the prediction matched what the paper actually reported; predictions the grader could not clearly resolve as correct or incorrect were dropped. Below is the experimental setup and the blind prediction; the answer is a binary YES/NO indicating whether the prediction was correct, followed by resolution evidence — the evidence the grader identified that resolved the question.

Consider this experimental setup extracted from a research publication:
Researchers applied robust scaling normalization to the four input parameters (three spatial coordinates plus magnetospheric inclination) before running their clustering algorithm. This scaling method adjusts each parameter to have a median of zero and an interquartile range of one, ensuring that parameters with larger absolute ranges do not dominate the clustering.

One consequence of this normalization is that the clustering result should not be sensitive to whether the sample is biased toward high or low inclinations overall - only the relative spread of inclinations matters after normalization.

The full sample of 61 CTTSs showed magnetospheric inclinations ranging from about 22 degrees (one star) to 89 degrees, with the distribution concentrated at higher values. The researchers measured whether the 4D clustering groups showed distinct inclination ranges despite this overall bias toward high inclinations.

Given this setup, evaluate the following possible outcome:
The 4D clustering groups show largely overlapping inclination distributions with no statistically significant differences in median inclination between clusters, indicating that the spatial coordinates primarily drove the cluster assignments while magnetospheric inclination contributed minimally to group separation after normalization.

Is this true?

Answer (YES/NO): NO